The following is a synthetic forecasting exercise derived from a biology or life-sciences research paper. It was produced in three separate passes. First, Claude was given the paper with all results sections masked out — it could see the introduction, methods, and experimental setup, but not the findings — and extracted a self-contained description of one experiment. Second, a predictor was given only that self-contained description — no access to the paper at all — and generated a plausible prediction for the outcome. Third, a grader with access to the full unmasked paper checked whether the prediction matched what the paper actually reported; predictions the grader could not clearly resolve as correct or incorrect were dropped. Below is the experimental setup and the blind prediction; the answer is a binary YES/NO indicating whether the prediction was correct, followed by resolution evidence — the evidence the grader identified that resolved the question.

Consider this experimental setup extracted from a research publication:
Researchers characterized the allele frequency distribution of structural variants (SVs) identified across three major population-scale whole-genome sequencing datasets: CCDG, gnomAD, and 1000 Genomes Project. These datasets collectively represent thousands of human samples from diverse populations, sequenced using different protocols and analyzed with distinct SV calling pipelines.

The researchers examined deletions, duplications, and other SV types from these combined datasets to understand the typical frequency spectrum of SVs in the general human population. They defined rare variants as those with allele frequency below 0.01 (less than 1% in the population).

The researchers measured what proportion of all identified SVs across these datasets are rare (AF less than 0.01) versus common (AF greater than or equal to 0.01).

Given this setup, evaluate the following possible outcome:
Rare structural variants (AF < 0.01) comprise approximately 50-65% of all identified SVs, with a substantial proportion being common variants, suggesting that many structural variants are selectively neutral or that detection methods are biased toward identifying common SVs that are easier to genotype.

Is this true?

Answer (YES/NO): NO